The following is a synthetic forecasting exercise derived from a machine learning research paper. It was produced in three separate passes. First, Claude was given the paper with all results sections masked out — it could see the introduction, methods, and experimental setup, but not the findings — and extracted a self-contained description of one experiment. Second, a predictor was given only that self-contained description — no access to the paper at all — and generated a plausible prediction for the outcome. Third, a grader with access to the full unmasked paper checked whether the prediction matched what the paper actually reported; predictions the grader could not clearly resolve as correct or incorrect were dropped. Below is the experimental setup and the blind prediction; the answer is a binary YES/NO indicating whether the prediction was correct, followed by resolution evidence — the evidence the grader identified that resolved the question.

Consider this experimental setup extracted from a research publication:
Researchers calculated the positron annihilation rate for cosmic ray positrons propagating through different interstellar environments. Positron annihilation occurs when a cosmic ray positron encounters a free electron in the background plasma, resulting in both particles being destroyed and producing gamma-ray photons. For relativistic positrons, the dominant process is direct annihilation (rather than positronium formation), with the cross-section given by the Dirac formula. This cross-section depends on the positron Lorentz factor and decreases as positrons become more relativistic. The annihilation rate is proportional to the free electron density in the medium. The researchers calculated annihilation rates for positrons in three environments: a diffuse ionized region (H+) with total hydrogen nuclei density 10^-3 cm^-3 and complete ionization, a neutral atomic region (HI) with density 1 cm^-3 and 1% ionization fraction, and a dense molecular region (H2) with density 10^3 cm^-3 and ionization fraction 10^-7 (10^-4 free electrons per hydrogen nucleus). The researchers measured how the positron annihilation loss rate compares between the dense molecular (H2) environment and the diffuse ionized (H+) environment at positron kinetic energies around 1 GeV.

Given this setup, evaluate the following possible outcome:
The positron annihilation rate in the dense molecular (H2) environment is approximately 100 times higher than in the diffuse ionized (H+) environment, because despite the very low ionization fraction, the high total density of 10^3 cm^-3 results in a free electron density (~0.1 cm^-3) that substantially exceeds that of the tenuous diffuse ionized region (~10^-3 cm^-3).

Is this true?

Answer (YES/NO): NO